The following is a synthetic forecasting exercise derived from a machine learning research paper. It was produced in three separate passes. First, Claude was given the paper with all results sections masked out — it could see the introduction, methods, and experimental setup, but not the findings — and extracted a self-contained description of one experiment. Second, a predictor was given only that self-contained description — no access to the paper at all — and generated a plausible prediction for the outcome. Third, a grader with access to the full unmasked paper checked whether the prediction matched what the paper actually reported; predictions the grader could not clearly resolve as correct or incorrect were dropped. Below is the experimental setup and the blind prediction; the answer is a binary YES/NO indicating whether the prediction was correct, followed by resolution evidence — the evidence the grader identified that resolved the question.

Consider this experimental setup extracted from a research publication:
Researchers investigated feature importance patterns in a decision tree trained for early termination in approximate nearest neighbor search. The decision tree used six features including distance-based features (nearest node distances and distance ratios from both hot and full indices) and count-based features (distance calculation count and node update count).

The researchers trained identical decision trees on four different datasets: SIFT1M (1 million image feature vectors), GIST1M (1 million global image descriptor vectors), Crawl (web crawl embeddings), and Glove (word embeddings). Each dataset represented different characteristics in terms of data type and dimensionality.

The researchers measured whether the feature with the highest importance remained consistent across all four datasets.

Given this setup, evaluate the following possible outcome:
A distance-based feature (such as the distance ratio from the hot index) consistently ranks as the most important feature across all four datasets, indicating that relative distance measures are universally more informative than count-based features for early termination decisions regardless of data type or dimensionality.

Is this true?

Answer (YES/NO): NO